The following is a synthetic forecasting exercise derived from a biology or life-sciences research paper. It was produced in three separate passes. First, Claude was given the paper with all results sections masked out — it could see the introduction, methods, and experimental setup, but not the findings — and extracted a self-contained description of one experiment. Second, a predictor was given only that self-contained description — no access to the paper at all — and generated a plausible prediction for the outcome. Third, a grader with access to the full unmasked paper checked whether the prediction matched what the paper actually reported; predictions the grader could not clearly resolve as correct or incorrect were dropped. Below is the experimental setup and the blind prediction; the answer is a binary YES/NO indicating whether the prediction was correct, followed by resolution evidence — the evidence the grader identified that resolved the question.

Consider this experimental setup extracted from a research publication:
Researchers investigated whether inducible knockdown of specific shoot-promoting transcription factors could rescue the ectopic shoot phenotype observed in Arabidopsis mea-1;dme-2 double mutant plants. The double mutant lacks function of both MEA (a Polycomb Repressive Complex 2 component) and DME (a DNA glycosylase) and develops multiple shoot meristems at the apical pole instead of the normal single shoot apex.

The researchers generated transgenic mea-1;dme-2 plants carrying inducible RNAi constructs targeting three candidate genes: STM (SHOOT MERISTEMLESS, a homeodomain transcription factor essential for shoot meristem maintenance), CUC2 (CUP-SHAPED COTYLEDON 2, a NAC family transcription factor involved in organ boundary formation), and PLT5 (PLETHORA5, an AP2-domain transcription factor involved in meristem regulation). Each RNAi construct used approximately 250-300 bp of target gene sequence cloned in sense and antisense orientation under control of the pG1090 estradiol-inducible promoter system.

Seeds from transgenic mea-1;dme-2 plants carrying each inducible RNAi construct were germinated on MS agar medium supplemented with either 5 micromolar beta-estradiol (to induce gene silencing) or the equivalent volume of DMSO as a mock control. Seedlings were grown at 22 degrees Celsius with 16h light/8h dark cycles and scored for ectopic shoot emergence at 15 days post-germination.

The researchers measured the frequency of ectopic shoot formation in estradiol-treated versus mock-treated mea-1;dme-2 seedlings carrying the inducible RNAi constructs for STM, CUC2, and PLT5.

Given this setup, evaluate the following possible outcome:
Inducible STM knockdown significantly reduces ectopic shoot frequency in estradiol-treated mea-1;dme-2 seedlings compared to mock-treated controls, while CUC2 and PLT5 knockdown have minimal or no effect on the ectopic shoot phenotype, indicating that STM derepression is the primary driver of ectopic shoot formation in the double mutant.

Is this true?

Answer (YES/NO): NO